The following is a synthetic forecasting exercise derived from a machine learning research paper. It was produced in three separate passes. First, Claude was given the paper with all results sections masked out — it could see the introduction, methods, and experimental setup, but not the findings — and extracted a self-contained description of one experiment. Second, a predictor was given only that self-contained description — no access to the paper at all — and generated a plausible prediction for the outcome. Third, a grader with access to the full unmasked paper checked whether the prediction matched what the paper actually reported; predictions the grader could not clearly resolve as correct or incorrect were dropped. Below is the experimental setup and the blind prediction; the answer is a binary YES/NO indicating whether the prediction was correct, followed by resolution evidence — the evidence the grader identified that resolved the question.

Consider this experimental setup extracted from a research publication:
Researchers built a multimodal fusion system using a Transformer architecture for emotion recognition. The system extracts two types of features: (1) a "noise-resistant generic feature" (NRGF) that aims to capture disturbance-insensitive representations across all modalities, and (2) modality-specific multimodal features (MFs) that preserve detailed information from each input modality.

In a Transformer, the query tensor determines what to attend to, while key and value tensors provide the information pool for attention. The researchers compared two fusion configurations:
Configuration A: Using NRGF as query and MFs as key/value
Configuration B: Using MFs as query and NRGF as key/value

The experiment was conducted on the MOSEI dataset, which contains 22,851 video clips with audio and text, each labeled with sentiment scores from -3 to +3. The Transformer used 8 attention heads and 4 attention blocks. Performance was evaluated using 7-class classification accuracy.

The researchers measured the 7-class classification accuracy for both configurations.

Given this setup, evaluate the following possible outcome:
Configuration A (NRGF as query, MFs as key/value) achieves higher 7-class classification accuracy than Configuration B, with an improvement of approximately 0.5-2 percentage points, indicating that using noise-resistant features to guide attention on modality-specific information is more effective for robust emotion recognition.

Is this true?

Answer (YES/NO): YES